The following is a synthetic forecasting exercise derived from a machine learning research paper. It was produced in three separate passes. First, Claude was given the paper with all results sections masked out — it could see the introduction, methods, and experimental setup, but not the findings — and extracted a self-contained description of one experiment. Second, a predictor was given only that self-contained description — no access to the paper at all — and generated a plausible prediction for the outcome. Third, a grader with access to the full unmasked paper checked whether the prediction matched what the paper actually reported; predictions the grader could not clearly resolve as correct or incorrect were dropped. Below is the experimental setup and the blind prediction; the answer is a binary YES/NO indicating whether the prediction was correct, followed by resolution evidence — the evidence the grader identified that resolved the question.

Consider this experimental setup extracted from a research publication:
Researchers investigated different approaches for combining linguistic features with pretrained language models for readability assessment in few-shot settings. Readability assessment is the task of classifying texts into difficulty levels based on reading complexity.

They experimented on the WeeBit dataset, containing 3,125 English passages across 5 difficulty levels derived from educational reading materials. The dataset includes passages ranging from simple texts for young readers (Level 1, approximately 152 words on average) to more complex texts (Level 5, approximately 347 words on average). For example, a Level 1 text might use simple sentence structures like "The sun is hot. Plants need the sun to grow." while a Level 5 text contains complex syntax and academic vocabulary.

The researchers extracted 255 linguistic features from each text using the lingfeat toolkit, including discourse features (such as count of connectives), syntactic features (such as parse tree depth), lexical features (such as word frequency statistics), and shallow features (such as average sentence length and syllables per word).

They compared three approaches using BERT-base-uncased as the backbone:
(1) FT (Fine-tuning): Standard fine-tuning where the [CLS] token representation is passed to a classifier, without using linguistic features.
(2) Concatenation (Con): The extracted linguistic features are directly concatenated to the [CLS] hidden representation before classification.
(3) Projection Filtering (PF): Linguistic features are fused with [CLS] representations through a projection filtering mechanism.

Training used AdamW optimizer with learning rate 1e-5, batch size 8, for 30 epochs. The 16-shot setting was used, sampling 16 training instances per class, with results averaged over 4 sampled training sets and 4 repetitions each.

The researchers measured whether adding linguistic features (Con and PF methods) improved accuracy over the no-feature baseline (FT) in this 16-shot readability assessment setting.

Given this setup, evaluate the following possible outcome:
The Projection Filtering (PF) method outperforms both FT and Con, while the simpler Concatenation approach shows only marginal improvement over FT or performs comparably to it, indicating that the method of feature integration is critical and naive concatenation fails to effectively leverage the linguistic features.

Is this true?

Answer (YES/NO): NO